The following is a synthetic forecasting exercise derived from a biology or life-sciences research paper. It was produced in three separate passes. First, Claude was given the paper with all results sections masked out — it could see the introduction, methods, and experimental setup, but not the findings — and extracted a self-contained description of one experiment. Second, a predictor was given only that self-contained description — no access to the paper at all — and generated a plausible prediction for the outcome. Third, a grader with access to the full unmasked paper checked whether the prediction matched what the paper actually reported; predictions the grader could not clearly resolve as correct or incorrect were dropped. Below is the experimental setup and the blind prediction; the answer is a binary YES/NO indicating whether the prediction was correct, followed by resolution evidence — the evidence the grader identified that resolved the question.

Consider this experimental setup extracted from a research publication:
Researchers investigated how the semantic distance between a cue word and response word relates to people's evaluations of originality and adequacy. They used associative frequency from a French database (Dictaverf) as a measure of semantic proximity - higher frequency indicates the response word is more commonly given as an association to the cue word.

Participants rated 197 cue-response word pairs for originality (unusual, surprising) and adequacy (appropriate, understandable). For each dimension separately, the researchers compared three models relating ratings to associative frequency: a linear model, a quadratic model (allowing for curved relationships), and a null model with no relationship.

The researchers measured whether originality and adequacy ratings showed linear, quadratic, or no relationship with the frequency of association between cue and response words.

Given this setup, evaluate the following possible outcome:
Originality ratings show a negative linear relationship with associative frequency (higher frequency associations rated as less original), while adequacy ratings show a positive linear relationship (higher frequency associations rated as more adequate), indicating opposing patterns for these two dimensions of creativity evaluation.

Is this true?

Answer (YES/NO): NO